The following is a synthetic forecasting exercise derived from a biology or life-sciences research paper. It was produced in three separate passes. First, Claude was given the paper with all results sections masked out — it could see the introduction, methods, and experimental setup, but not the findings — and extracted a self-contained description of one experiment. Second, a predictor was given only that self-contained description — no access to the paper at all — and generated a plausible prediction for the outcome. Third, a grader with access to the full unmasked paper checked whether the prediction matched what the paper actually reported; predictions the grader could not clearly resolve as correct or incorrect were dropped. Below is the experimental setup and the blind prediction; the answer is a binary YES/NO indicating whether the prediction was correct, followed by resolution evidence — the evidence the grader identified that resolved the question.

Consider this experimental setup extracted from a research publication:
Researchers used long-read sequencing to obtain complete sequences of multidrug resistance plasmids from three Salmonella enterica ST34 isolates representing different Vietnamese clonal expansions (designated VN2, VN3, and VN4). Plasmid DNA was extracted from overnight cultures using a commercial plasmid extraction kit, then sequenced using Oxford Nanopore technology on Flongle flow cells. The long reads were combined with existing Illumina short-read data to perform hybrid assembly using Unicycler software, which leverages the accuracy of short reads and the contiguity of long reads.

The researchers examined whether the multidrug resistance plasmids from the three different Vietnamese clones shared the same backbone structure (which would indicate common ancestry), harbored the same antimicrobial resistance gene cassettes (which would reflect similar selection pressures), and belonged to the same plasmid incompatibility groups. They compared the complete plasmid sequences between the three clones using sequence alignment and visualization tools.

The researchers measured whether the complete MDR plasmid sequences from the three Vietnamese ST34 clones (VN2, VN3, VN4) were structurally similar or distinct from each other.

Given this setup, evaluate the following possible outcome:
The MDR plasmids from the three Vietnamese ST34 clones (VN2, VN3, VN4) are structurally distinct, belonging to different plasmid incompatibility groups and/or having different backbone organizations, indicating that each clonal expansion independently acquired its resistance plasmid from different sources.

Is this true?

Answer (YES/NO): YES